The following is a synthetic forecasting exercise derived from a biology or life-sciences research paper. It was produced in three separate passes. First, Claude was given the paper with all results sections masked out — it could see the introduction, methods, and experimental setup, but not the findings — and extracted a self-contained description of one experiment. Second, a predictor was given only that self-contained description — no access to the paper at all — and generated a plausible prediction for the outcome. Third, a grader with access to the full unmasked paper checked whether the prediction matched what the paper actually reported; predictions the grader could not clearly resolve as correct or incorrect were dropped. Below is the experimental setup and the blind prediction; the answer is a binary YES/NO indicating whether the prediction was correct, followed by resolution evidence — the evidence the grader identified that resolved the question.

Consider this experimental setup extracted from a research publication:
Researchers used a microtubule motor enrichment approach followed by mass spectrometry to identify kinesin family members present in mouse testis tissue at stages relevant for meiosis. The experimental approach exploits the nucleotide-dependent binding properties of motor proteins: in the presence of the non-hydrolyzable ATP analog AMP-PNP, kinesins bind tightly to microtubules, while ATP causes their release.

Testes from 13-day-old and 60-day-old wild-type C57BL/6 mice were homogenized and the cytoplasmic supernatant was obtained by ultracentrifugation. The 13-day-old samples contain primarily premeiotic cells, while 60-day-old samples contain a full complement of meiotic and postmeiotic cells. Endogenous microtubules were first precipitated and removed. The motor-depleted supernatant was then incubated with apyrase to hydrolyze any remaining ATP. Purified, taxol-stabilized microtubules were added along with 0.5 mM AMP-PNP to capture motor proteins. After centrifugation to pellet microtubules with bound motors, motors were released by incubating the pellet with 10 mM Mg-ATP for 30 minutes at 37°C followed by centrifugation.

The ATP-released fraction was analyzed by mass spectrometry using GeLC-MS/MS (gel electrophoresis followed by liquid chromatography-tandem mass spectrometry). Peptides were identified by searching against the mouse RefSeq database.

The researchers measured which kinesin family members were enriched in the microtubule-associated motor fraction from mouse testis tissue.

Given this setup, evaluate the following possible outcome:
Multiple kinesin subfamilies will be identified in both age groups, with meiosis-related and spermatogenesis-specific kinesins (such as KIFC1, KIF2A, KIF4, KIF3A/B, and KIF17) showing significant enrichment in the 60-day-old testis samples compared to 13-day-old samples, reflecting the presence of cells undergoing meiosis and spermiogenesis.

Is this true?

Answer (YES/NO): NO